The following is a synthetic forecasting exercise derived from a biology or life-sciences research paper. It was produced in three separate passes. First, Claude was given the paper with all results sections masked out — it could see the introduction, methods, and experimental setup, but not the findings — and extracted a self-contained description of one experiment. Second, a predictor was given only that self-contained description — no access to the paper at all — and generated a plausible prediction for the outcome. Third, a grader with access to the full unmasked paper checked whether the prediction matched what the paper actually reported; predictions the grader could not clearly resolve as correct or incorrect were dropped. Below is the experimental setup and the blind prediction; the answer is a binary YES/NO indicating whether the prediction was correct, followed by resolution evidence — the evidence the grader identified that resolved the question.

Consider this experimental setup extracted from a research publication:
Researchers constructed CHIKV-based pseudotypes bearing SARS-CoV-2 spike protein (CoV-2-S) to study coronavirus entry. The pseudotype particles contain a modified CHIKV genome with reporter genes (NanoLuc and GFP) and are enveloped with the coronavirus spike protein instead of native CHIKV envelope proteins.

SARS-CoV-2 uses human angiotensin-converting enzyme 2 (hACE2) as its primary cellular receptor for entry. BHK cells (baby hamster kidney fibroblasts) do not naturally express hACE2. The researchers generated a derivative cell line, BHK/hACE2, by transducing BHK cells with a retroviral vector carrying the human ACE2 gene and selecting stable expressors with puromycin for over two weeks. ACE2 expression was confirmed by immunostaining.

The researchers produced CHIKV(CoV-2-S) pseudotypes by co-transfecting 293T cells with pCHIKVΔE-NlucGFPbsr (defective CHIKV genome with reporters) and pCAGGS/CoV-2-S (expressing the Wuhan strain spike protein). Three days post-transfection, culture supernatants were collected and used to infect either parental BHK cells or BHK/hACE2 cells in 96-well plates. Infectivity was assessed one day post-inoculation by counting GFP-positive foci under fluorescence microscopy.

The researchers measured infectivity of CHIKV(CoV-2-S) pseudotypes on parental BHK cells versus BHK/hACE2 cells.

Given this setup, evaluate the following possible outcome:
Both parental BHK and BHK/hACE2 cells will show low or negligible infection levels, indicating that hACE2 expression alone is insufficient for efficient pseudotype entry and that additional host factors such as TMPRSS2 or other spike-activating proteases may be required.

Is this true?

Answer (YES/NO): NO